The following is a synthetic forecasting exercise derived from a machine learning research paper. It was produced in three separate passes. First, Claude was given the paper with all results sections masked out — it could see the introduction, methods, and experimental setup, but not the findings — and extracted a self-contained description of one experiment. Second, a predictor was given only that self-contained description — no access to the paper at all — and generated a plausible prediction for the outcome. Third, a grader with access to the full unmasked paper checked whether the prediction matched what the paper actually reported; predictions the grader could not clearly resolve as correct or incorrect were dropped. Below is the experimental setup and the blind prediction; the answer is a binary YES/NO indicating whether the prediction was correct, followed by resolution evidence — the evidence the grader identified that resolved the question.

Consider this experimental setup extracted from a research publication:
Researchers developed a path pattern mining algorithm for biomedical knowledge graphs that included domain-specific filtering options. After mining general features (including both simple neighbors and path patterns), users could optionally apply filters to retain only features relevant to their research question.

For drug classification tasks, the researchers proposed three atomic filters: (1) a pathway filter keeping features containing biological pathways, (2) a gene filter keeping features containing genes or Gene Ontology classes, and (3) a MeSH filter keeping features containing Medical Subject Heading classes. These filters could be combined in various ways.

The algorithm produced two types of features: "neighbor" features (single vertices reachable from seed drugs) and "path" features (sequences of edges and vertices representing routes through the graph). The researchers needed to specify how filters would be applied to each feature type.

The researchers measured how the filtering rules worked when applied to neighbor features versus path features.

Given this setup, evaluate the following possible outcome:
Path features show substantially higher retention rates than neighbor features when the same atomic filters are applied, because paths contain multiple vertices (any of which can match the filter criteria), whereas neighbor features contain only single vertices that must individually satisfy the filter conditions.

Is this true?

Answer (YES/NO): YES